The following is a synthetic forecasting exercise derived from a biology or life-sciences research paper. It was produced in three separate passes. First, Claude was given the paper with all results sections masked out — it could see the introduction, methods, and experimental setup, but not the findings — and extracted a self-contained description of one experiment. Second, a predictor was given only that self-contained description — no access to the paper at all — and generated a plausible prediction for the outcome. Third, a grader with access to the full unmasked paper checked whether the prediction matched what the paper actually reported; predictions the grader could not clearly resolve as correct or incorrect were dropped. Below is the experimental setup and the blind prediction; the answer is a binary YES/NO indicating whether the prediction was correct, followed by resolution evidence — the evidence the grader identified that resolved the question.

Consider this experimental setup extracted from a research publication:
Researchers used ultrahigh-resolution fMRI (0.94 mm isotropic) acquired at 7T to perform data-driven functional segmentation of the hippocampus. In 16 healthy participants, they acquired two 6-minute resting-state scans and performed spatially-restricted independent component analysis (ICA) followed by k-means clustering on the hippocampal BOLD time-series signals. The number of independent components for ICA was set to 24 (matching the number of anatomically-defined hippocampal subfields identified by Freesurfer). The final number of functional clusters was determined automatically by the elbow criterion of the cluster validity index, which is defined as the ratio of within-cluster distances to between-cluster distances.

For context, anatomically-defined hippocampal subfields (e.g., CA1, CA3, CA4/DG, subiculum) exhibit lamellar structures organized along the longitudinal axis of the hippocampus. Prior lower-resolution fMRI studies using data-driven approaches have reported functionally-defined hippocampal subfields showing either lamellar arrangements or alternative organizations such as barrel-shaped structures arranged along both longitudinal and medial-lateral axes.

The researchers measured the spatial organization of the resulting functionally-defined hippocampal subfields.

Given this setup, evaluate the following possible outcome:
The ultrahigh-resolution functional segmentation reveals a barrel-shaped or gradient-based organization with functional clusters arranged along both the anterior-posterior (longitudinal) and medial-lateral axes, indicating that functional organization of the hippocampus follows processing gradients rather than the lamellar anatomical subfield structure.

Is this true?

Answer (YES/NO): NO